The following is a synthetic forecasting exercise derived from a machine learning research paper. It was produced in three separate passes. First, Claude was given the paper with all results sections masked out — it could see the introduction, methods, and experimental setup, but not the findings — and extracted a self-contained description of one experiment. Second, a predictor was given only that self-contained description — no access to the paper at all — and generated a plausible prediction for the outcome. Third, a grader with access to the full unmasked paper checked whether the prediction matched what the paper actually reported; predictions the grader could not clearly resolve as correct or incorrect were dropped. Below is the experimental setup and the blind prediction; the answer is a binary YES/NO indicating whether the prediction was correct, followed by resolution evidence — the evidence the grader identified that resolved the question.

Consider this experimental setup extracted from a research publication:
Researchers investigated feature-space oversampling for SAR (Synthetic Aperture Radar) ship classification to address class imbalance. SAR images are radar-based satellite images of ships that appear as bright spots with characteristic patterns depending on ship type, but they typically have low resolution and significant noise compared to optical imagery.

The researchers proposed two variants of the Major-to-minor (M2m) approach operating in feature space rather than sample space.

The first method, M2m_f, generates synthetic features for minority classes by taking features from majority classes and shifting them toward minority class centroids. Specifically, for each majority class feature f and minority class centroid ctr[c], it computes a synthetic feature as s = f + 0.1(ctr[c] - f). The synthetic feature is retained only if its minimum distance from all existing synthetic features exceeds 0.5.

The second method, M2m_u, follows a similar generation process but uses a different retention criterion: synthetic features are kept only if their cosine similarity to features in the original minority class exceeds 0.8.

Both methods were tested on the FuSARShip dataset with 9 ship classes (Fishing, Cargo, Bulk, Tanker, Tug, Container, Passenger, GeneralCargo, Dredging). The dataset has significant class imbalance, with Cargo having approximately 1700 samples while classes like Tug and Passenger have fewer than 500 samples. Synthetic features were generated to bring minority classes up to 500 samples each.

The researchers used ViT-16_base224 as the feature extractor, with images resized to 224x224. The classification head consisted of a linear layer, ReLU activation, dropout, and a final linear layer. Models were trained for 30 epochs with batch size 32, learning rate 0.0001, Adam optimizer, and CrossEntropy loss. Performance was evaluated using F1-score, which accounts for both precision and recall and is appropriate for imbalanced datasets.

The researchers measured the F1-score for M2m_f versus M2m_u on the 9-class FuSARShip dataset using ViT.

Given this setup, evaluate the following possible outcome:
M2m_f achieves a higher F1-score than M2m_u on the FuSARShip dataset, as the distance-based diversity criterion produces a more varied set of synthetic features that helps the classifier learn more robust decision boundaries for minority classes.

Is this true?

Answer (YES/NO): NO